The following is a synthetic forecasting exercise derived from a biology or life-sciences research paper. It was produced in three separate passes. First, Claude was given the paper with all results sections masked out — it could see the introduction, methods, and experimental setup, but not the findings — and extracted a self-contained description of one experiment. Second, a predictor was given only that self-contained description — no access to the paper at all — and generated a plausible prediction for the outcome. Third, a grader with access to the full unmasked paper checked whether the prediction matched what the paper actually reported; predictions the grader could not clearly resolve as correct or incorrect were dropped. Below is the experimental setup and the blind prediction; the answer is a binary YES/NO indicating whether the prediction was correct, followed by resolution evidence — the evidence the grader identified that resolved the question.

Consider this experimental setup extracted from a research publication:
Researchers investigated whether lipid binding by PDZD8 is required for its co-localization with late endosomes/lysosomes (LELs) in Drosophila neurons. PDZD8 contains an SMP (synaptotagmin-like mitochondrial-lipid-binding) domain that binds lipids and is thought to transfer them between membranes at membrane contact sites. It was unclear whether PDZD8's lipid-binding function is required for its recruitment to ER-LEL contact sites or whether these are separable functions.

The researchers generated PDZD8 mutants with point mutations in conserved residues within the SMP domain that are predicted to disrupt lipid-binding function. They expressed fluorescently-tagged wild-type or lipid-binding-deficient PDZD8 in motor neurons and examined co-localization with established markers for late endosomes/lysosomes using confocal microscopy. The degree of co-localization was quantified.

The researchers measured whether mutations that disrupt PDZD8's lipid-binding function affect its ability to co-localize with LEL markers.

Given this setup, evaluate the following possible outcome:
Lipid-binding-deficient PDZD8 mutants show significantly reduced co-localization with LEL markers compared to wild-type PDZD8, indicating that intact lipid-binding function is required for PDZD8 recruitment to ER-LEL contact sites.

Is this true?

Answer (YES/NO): NO